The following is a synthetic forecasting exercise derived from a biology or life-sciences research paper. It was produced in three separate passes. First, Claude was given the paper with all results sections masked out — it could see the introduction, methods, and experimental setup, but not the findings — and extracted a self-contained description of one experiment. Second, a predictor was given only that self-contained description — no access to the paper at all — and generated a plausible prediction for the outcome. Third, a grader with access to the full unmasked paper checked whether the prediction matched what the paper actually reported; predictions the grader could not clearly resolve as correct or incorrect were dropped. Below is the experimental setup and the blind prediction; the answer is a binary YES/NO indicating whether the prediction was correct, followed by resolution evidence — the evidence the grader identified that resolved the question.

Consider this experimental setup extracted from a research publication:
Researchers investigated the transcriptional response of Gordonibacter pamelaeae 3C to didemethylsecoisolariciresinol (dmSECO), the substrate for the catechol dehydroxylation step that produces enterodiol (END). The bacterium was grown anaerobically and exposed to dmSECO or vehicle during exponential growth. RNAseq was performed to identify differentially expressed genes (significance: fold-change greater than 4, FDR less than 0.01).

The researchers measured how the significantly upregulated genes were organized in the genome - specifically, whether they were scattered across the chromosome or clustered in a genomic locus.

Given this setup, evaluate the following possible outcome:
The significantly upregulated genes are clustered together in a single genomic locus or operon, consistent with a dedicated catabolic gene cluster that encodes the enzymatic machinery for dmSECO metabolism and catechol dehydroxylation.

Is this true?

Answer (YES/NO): YES